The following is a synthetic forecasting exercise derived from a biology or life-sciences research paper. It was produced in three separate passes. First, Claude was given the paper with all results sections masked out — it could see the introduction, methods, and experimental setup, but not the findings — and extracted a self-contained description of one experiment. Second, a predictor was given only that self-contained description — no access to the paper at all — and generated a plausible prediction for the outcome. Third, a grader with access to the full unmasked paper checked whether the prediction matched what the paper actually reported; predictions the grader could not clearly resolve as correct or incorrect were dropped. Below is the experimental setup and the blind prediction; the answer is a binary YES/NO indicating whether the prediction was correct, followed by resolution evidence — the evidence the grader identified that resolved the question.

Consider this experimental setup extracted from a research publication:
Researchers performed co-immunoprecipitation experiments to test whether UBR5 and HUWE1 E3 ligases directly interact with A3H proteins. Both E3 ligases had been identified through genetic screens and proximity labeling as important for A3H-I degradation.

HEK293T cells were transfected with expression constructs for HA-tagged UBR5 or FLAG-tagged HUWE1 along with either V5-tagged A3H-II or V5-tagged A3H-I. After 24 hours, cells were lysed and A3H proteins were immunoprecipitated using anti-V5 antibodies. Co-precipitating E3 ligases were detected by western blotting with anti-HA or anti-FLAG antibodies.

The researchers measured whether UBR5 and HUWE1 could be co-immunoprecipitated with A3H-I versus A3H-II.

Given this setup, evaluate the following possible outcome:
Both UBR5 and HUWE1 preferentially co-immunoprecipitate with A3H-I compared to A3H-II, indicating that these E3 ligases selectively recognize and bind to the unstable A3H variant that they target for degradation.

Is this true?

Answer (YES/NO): YES